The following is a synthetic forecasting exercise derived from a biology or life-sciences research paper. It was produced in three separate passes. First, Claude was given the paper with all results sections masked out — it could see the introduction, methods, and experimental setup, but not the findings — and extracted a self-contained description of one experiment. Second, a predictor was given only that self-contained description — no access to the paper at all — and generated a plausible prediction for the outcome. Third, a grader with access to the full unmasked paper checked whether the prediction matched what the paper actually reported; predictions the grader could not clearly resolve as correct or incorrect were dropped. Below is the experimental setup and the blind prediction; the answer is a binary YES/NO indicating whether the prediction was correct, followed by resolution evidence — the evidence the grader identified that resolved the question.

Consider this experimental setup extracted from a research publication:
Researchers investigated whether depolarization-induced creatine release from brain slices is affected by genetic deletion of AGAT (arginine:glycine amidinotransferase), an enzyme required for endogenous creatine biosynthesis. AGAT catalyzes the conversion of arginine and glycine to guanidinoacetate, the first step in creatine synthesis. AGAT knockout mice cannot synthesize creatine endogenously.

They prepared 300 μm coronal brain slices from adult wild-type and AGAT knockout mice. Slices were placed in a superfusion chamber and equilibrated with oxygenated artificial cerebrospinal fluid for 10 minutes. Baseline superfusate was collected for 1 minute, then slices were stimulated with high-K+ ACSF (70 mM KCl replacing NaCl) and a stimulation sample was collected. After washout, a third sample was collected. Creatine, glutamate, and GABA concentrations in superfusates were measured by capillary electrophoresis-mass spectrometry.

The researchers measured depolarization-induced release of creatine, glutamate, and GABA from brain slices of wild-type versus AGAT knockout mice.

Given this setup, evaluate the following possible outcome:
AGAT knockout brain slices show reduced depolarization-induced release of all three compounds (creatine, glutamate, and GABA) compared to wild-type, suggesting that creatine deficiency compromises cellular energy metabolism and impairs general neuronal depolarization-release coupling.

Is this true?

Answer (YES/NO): NO